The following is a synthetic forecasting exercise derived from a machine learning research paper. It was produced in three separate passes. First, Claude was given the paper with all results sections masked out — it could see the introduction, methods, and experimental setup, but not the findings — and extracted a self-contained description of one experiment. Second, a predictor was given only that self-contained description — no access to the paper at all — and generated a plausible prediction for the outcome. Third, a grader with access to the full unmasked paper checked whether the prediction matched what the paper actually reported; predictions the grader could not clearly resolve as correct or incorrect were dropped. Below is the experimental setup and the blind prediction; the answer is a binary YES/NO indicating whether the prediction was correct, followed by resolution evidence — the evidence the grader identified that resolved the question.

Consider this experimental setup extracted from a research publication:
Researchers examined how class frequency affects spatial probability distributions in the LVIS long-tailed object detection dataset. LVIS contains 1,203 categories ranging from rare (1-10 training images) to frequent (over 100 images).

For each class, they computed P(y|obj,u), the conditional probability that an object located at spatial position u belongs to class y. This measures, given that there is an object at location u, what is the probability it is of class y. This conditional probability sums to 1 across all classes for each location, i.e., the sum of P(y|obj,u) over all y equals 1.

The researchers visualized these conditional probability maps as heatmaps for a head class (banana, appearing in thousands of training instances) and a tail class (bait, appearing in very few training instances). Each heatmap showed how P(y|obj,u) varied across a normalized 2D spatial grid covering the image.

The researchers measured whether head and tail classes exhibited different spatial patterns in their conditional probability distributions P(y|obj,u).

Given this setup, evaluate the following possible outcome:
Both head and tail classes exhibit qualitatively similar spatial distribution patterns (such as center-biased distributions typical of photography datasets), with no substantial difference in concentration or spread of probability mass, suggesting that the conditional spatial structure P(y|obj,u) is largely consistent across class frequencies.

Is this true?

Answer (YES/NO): NO